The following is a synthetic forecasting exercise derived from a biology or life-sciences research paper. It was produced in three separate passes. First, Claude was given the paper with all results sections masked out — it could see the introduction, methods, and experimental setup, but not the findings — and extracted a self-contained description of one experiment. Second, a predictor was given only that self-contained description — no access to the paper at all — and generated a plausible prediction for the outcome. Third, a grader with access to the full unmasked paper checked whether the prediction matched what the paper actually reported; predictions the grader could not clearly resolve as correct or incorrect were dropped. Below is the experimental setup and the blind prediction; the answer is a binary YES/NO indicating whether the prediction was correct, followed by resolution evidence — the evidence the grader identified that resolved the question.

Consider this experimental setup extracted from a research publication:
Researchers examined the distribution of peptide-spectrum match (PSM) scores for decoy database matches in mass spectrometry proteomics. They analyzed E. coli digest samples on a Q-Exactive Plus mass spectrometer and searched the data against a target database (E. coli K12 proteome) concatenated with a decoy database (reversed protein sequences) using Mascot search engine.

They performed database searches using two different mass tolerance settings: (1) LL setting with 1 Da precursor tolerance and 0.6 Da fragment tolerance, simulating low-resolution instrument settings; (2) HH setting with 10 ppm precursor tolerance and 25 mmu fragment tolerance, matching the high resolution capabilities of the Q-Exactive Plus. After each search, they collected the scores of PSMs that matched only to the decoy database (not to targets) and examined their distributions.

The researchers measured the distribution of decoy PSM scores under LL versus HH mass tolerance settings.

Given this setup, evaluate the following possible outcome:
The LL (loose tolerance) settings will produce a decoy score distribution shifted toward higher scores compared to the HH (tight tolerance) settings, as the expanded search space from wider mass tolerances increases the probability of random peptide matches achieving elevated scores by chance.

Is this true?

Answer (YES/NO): YES